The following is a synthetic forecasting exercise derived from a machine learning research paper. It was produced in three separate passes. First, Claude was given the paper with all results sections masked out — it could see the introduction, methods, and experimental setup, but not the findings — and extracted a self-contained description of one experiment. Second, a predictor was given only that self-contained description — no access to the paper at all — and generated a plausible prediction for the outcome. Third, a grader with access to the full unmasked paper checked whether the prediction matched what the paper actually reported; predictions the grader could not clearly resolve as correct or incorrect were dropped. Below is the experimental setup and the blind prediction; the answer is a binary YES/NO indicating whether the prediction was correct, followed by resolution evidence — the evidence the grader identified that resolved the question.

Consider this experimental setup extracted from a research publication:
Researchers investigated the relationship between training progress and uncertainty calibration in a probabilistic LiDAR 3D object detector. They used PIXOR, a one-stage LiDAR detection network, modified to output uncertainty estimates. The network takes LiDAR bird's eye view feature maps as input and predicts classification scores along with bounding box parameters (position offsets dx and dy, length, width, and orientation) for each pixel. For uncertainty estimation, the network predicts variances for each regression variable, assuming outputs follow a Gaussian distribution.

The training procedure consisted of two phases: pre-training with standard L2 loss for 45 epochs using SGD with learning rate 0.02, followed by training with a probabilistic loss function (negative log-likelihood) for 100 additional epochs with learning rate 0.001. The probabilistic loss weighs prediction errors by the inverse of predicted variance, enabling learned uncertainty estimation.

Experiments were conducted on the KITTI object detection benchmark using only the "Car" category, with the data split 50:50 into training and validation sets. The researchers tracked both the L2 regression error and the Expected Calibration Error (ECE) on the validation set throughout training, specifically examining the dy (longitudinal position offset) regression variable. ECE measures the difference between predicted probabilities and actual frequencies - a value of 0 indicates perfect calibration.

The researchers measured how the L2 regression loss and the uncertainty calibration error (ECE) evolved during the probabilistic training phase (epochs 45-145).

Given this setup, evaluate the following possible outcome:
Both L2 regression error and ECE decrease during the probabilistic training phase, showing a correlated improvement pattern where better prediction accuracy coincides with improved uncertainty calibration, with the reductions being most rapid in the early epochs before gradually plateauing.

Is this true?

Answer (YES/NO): NO